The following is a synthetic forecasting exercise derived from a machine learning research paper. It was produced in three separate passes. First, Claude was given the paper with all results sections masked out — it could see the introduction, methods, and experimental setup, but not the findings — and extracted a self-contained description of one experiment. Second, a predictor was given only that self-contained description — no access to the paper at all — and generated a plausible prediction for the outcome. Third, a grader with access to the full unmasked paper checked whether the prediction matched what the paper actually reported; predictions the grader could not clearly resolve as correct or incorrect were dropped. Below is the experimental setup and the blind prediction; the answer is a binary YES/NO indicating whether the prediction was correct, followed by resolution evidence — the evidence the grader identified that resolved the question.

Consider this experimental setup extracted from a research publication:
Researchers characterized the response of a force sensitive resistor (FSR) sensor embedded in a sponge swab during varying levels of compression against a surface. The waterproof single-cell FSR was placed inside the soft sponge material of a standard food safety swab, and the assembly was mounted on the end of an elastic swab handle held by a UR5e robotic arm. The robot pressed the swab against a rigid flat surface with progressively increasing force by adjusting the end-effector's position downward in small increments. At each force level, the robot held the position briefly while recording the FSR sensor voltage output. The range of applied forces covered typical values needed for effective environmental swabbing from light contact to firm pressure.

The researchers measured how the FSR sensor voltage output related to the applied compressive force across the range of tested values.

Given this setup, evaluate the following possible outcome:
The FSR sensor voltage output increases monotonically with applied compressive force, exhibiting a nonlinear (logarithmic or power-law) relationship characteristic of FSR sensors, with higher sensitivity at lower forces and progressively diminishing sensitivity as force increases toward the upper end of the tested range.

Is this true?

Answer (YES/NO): NO